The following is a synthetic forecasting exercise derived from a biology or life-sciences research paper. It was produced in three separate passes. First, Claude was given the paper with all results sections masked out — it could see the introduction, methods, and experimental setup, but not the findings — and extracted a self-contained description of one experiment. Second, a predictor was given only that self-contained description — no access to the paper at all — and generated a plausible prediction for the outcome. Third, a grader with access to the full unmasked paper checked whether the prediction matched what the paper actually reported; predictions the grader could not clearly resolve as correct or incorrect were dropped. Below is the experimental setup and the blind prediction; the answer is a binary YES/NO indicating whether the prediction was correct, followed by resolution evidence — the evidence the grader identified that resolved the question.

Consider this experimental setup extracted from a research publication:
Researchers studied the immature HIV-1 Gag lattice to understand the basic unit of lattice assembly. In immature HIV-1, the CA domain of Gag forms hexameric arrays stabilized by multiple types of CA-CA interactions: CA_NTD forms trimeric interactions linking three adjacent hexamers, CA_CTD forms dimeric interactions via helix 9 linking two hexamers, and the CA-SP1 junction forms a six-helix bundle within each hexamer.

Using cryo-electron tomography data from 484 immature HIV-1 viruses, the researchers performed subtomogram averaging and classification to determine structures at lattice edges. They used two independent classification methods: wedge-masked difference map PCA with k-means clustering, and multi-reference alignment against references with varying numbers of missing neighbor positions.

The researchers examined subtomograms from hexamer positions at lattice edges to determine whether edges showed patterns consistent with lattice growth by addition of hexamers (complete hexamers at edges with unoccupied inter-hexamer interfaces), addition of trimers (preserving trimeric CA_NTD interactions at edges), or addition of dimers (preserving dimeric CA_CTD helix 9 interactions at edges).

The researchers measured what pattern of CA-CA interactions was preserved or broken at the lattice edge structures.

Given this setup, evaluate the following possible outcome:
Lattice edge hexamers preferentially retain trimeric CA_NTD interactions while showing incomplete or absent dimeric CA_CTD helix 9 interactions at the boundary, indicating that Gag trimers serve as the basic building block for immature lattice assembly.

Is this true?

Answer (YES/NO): NO